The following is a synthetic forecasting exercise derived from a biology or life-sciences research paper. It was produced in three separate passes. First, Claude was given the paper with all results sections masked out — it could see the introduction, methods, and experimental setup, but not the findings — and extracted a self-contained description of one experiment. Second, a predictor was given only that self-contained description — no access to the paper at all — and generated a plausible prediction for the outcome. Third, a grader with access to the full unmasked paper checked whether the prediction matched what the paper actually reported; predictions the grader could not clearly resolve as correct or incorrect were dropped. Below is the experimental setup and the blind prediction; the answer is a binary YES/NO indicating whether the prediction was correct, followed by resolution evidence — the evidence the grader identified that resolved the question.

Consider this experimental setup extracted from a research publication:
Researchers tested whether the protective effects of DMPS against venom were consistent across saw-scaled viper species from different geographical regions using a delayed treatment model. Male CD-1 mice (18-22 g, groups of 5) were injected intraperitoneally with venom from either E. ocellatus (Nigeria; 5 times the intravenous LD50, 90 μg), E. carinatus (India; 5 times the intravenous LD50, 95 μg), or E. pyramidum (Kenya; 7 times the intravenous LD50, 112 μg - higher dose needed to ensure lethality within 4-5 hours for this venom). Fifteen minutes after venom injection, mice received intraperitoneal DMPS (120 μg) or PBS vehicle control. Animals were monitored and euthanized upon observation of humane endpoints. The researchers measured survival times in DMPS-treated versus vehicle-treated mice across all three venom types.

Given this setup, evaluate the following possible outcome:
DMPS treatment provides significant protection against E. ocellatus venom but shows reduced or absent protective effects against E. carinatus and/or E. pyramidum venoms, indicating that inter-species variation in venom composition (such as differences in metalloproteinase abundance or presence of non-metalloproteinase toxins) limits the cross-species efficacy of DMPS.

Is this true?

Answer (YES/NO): YES